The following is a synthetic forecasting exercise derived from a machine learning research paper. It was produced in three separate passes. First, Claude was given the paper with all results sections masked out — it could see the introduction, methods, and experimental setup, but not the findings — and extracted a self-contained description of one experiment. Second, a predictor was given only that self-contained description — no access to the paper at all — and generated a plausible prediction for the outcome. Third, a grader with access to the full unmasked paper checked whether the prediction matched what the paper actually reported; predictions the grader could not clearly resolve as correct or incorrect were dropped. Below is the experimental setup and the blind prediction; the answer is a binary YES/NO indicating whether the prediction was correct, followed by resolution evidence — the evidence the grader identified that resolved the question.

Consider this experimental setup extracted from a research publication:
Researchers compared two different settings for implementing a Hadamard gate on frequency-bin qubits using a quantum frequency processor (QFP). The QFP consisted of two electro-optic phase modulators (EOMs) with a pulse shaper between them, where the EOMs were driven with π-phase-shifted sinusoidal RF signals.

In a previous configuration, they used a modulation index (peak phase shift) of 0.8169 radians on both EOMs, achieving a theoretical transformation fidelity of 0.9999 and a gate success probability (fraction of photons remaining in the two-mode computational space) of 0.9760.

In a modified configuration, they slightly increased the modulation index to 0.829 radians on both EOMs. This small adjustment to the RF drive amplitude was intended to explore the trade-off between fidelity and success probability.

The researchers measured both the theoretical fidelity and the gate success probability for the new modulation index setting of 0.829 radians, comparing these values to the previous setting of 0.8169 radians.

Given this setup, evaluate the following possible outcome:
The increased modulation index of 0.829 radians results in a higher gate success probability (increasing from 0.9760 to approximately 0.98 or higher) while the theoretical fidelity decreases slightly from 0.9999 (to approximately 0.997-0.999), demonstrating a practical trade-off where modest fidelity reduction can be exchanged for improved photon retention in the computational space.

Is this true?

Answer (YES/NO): NO